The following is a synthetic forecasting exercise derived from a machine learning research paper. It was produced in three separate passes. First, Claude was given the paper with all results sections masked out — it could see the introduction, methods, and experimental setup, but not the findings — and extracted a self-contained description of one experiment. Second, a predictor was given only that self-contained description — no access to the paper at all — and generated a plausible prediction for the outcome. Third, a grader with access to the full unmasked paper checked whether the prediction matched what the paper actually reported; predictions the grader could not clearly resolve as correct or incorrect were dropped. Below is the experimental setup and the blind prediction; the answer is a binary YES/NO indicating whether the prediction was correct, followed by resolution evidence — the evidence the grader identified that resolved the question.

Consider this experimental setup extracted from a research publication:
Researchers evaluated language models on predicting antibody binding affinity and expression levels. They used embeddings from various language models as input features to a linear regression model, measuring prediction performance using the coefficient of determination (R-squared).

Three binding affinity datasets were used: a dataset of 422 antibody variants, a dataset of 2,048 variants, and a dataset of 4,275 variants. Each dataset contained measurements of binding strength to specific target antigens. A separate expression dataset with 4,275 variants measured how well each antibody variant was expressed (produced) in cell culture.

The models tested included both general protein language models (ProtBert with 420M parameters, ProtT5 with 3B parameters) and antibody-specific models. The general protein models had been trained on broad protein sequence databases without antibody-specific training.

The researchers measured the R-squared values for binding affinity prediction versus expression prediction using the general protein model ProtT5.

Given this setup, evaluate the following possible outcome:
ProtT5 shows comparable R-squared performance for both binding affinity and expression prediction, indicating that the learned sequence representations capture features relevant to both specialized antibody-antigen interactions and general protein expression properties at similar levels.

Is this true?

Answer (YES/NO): NO